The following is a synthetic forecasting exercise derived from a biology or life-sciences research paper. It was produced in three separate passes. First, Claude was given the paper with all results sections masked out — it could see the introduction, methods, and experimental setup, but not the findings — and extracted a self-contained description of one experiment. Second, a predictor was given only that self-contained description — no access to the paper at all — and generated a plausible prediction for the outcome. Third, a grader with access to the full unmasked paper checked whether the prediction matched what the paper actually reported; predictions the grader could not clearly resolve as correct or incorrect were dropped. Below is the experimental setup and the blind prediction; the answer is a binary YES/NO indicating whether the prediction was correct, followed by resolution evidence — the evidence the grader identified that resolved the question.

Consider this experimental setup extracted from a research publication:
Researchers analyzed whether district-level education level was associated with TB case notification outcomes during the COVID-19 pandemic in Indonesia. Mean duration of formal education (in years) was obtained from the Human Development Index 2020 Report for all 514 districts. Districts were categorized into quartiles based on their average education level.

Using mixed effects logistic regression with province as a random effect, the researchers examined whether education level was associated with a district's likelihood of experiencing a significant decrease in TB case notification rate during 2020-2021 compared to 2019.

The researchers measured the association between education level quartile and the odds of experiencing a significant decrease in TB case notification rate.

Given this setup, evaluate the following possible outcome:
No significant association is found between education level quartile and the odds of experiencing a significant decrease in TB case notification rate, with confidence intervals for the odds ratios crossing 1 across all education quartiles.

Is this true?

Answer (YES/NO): YES